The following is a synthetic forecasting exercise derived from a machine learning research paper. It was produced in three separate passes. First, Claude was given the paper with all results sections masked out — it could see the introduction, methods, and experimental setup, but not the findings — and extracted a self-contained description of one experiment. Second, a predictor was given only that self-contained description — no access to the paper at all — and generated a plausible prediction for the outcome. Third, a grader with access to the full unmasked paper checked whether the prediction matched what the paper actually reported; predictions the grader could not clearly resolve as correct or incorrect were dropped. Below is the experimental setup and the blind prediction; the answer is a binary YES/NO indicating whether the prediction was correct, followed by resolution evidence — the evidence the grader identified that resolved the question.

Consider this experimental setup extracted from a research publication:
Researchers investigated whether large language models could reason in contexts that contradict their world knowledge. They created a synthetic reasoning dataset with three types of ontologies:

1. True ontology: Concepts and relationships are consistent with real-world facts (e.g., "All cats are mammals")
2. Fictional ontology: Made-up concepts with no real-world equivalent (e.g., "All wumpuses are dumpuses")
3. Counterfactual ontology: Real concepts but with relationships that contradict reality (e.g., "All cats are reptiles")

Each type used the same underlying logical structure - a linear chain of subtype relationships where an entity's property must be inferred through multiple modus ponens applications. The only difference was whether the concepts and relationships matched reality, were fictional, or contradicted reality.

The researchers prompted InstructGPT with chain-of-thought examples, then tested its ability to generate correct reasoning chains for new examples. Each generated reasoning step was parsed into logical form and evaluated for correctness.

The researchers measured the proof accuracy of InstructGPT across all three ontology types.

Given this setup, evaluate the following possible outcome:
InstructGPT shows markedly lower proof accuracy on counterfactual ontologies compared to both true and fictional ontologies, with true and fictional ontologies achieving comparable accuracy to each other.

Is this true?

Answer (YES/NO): NO